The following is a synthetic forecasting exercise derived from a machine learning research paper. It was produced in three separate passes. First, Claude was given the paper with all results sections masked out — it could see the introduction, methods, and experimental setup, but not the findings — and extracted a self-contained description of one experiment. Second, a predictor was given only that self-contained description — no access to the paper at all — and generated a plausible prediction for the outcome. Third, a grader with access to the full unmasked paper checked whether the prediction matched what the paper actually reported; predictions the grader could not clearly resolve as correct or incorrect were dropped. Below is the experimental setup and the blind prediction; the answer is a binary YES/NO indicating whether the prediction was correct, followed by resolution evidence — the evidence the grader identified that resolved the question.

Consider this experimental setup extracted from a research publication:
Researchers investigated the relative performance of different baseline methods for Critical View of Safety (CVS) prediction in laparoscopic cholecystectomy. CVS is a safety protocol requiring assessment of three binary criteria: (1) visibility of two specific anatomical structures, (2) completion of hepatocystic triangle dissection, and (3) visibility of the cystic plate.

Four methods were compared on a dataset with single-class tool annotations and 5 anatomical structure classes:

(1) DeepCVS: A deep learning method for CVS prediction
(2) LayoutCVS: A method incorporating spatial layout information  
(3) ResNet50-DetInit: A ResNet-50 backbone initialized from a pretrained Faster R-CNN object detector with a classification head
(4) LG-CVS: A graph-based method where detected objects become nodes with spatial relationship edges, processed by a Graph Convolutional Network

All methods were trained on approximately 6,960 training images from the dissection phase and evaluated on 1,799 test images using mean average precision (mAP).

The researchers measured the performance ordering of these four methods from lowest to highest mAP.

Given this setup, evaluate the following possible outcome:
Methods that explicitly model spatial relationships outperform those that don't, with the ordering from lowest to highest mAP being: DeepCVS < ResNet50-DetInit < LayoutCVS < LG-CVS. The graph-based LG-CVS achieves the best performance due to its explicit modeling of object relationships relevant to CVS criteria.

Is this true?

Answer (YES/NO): NO